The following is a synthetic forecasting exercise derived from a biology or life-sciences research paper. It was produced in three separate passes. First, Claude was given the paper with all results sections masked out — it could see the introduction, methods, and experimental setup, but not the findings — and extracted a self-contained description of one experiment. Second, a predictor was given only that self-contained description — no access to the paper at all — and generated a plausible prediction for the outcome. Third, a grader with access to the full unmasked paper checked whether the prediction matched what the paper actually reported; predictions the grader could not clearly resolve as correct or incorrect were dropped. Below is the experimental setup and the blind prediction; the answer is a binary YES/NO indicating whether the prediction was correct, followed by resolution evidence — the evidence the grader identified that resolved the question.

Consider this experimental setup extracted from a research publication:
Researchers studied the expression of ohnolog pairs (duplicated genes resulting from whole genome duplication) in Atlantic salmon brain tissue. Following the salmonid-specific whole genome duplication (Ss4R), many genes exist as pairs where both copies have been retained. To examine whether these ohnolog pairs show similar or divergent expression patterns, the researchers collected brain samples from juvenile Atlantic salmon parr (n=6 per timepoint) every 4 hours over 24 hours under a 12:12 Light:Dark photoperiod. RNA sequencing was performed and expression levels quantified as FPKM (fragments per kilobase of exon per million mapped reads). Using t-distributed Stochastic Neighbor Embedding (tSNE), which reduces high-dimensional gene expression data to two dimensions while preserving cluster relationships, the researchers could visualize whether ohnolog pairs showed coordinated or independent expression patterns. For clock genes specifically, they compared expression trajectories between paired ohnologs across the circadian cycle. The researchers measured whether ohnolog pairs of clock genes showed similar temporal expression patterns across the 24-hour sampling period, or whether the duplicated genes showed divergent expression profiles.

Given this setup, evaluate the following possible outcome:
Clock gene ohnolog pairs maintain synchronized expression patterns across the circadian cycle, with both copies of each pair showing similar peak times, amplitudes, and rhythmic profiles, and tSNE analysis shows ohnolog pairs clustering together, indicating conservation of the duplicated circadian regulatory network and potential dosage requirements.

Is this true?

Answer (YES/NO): NO